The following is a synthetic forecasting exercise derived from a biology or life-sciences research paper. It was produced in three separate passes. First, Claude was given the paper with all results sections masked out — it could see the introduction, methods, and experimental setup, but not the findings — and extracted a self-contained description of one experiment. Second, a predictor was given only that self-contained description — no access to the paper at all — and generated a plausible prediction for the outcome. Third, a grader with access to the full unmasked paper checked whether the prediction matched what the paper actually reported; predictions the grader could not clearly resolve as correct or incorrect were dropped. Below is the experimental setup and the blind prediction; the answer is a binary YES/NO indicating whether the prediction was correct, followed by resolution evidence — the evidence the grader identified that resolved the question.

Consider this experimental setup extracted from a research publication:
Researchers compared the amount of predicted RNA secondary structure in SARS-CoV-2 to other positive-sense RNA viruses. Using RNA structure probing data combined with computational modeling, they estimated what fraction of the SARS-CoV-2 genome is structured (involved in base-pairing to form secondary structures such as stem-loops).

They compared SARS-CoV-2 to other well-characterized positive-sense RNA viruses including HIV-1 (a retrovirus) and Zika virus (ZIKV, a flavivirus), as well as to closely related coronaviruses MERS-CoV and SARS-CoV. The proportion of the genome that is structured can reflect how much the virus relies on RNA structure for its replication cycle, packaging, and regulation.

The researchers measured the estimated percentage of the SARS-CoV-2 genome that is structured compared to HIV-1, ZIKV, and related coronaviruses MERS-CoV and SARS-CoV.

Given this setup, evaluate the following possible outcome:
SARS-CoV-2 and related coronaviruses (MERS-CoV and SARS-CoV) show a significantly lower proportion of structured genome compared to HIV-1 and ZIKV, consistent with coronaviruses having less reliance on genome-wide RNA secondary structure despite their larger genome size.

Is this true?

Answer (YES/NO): NO